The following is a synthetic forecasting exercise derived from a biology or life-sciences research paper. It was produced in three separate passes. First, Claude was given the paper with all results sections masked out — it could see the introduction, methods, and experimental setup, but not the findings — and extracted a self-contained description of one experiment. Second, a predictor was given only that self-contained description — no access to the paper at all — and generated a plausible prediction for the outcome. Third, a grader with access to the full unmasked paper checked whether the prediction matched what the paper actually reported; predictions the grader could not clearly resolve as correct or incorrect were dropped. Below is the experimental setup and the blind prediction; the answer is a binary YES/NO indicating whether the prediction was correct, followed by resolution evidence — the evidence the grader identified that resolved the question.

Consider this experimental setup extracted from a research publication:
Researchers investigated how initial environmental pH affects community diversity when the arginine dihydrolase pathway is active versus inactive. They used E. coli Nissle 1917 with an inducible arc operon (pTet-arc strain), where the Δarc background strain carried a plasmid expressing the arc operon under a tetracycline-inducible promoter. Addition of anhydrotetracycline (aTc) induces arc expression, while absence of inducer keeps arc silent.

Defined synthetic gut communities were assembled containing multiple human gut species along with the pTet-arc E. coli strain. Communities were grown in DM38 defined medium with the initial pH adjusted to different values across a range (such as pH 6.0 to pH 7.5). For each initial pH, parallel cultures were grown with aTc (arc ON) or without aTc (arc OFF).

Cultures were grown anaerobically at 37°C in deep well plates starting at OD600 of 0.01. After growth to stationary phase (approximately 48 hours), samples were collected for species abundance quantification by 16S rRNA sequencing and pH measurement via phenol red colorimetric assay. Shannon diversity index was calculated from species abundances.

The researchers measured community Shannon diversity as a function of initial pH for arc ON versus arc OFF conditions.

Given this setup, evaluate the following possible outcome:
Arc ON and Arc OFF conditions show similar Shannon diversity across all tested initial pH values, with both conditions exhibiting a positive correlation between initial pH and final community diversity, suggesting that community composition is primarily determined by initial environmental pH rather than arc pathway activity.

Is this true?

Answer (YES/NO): NO